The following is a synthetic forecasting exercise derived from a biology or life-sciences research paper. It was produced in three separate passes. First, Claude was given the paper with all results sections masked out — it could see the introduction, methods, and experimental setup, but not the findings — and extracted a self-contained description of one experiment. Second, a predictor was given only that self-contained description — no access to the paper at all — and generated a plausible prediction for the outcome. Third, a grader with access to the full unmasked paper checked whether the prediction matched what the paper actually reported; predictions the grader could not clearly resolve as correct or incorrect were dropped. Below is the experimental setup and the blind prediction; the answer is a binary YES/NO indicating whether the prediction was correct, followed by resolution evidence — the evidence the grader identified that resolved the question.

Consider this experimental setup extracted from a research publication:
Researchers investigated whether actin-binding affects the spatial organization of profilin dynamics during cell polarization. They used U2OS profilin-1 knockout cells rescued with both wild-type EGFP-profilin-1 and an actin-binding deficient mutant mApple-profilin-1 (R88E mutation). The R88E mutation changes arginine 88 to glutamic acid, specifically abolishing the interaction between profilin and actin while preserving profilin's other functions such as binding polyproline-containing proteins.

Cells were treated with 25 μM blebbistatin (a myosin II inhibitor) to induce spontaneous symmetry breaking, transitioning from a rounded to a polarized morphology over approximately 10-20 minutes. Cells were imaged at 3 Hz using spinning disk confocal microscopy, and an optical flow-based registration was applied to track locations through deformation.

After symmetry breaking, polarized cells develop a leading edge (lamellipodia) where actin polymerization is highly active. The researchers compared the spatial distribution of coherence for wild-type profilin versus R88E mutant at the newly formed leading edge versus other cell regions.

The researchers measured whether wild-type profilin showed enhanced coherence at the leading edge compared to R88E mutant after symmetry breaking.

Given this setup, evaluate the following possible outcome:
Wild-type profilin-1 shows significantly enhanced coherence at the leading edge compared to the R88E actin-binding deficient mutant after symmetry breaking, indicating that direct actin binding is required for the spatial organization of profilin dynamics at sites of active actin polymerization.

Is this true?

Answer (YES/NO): YES